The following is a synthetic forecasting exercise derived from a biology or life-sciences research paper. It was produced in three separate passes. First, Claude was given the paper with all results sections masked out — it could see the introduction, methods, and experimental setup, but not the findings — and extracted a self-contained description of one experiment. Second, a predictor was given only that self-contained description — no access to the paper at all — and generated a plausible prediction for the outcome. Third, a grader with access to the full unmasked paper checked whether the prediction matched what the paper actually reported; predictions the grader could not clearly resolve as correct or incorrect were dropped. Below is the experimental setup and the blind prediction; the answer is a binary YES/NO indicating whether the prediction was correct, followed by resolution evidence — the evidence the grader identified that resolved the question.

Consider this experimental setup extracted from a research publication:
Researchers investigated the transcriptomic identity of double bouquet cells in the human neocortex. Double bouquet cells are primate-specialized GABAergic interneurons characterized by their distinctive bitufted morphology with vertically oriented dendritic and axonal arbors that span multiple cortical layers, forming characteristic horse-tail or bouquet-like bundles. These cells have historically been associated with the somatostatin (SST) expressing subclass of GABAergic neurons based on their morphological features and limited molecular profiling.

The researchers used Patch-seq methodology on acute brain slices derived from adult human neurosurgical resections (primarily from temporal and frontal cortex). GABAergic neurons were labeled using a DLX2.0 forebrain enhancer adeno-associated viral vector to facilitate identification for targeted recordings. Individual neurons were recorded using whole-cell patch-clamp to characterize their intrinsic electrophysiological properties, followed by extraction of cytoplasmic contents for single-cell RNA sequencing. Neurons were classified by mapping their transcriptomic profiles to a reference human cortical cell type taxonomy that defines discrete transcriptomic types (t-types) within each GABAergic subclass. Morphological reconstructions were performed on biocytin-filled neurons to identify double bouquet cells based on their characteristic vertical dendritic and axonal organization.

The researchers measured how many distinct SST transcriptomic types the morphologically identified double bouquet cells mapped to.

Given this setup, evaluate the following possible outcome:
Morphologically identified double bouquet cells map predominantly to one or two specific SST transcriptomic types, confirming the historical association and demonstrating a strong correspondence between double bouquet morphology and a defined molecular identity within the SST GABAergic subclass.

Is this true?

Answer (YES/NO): YES